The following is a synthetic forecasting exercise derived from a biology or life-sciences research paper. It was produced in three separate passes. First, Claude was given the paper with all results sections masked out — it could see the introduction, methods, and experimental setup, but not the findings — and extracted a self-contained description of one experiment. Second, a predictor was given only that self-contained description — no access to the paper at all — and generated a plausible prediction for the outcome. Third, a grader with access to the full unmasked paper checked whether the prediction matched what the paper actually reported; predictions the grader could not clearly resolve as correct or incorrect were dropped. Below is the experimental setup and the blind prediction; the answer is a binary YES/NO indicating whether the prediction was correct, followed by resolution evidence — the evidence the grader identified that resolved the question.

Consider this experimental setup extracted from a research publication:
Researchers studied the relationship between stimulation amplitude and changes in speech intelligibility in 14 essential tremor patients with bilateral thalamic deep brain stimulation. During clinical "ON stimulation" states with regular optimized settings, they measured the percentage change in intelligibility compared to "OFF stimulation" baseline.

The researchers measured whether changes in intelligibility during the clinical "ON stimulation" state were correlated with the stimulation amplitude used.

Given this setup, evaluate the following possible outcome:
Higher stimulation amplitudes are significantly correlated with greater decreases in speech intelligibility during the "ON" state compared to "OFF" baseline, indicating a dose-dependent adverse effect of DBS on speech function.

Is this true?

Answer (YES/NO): YES